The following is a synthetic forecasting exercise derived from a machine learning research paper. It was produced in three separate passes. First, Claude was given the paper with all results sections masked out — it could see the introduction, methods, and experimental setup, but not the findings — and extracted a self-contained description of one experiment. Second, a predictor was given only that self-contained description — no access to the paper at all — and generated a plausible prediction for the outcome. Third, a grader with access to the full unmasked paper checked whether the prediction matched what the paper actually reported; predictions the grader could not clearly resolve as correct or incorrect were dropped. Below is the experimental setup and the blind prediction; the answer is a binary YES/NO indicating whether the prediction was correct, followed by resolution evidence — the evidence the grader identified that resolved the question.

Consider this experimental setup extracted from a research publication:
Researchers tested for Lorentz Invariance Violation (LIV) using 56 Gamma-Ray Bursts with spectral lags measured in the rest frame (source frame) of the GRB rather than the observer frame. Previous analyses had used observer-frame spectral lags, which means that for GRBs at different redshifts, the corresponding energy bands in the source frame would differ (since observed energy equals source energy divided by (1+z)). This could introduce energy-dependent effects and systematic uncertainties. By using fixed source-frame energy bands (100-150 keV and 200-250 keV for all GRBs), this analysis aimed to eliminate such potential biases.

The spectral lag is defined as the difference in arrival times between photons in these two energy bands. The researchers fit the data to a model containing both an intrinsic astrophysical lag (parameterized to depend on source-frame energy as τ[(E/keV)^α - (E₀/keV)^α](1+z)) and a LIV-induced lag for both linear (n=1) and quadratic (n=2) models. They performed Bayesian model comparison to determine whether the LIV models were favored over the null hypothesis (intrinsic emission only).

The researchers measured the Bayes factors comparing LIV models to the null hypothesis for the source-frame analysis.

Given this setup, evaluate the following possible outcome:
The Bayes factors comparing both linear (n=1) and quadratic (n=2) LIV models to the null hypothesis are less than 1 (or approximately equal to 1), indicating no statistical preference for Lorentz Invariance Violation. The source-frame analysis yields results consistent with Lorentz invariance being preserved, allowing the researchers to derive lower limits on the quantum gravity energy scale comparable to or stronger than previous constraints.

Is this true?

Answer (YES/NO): NO